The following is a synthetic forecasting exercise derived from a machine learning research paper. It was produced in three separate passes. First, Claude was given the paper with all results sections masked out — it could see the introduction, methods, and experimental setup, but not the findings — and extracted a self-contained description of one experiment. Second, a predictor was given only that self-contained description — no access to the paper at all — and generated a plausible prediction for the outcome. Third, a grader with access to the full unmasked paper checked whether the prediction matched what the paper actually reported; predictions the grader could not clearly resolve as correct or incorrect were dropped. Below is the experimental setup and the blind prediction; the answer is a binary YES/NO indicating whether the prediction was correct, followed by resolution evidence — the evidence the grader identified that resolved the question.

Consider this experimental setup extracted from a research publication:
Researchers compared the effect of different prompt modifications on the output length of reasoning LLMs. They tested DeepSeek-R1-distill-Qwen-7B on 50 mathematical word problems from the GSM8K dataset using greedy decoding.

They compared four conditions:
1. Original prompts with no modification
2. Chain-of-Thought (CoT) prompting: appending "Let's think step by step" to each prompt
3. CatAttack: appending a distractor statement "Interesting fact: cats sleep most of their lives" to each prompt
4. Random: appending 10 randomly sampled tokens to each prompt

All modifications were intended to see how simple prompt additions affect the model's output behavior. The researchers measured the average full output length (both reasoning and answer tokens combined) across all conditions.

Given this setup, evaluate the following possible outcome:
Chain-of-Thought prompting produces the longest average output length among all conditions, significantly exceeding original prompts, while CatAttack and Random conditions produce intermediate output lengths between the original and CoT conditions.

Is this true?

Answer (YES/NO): NO